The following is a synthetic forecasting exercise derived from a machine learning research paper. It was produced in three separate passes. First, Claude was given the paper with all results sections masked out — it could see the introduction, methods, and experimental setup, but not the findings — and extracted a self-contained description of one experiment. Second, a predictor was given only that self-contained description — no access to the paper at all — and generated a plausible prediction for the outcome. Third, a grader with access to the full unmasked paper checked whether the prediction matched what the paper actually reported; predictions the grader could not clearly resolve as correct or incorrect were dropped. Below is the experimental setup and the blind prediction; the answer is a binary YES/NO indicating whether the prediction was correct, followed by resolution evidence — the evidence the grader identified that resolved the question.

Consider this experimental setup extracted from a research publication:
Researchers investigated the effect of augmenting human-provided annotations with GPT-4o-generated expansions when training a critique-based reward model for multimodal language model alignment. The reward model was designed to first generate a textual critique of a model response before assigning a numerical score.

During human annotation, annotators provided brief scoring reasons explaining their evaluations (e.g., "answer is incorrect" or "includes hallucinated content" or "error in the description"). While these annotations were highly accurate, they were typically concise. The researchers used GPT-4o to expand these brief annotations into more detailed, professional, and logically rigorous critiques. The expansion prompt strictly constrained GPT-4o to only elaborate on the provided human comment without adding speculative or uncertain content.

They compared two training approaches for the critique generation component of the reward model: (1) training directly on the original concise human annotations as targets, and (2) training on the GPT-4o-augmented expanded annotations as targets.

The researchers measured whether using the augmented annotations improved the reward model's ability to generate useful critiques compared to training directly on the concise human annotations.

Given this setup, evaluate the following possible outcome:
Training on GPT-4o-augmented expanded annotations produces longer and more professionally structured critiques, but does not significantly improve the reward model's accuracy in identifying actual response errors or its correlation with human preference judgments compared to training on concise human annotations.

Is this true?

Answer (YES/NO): NO